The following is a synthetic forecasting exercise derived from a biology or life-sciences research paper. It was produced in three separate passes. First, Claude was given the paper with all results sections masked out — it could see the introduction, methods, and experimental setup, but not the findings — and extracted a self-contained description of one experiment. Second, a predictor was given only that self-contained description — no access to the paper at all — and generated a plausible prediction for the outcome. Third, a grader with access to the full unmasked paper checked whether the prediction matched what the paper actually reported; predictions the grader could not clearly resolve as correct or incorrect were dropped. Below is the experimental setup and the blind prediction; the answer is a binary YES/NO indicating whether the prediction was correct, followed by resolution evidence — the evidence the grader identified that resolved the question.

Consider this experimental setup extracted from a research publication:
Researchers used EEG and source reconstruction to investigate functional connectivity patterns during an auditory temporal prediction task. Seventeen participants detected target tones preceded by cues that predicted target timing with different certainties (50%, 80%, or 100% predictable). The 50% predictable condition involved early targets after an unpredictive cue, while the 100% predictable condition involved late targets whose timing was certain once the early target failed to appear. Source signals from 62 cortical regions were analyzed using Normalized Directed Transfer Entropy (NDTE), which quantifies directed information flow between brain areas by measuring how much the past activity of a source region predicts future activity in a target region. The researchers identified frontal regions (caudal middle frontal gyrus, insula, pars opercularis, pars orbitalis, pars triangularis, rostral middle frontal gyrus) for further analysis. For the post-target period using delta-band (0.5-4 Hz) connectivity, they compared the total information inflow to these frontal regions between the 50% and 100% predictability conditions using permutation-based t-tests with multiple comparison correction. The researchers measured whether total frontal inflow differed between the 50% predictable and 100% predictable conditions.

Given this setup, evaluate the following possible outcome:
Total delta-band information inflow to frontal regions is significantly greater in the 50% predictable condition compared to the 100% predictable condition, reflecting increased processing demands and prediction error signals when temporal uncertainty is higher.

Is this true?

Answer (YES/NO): NO